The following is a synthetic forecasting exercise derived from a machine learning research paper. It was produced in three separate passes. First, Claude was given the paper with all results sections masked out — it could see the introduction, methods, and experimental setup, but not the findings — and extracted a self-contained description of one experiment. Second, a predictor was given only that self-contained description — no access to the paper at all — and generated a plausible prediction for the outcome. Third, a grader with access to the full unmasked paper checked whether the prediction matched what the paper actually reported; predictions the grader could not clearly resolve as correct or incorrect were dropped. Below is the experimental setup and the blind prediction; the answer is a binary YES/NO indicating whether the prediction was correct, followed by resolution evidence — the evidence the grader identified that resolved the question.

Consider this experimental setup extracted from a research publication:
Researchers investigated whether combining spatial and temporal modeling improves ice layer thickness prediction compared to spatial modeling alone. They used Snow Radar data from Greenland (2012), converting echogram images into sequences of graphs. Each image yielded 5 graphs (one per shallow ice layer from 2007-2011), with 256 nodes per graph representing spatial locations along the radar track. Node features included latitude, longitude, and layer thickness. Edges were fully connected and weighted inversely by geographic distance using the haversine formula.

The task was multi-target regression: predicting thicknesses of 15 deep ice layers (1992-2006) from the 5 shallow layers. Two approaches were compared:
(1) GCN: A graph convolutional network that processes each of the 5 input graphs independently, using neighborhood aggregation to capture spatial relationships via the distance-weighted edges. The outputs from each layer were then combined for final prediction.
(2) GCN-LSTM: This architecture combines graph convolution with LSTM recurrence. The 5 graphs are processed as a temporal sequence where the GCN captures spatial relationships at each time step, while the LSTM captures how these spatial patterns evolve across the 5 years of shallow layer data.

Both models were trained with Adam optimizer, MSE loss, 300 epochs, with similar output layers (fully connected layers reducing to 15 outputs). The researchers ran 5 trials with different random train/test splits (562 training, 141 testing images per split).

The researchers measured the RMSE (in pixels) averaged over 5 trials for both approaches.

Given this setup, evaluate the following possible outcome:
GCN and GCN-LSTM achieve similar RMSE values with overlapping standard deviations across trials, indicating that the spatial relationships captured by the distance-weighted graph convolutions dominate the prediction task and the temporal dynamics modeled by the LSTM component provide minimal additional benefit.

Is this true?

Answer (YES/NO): NO